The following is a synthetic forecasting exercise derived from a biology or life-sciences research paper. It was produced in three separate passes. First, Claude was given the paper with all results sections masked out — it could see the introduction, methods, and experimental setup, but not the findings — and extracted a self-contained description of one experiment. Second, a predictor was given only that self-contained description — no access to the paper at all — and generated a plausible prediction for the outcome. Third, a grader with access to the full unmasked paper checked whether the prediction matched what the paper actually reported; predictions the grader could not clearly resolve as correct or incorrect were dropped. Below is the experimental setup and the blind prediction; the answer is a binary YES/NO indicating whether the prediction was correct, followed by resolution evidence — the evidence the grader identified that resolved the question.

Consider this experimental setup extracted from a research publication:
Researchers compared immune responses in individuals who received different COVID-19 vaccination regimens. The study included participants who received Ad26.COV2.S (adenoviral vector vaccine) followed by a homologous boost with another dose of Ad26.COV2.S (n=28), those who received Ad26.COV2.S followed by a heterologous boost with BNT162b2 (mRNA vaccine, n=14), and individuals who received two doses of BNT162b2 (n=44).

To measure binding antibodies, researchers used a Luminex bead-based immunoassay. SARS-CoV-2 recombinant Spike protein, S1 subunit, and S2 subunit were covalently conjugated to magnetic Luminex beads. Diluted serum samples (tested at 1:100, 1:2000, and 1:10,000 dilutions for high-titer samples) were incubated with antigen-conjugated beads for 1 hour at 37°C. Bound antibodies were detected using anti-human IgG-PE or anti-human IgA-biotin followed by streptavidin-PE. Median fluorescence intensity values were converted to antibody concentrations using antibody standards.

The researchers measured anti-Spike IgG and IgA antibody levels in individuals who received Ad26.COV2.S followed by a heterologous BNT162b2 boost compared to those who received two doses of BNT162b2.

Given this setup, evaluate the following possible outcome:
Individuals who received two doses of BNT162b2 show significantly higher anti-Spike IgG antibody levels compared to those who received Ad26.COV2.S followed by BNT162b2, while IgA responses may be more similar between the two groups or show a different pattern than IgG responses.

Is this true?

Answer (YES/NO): NO